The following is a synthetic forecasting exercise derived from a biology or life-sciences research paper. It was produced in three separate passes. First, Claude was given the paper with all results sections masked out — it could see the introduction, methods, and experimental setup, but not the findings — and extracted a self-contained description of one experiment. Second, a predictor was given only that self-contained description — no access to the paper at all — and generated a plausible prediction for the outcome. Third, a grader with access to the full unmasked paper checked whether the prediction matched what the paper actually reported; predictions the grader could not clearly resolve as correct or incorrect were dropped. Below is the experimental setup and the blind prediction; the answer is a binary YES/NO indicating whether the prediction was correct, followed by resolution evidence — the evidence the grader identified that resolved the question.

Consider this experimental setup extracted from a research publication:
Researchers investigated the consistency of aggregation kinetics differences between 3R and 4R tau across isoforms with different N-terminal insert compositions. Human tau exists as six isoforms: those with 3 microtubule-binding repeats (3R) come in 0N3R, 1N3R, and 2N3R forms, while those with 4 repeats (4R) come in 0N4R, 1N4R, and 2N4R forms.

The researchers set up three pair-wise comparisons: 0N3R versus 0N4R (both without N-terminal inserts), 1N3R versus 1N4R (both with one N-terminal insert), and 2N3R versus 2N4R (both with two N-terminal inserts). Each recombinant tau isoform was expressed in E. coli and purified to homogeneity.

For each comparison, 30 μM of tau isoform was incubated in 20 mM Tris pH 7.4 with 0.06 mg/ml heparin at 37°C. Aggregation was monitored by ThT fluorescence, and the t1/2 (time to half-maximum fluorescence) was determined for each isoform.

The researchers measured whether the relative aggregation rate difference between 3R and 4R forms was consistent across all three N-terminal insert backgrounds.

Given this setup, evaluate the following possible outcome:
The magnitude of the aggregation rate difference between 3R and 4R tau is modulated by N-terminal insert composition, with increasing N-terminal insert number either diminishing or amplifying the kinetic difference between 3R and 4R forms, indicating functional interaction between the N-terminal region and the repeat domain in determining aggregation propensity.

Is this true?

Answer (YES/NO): YES